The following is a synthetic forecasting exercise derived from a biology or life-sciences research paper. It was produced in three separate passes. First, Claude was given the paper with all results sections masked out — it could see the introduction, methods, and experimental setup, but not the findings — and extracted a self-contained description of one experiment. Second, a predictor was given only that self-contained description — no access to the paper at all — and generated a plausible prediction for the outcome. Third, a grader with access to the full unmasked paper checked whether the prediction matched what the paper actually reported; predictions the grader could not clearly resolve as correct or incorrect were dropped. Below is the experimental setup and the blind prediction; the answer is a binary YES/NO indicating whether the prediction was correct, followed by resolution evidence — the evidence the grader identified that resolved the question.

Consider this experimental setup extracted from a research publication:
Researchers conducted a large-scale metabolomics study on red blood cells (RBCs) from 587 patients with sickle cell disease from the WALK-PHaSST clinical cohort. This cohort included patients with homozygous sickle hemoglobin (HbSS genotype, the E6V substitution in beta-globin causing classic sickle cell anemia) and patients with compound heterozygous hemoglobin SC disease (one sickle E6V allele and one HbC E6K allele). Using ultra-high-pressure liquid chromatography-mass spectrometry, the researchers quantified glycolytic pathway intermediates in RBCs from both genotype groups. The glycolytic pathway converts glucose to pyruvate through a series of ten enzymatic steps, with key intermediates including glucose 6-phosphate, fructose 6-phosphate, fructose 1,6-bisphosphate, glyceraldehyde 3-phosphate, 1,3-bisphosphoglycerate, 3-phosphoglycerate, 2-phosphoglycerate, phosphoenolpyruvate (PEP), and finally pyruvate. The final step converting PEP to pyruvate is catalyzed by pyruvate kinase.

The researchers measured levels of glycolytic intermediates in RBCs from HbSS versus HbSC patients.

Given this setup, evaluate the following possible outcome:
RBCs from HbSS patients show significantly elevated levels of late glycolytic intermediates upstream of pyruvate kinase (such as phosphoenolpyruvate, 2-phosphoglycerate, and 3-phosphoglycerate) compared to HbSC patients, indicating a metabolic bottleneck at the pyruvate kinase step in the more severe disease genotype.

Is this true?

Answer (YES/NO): YES